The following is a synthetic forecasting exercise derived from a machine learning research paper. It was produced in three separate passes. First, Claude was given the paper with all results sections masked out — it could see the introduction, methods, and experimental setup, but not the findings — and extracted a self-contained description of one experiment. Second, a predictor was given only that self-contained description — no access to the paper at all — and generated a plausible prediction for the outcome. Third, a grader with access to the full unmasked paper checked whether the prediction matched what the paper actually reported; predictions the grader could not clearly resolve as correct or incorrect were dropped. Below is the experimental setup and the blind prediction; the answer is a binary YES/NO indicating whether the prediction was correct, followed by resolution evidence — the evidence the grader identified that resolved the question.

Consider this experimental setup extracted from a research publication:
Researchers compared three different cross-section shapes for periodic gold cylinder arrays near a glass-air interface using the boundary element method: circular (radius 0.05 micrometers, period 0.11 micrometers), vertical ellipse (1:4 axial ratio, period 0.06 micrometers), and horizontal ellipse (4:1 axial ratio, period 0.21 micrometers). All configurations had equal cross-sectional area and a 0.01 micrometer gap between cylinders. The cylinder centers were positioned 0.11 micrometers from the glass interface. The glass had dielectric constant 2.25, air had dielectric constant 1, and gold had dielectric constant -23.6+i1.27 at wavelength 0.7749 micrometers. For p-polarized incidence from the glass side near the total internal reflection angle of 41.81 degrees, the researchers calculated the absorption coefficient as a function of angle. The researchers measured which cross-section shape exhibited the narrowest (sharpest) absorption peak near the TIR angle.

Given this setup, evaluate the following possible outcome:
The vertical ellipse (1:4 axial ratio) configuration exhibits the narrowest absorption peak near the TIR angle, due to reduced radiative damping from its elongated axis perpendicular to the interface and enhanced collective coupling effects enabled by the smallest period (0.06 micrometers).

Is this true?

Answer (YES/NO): NO